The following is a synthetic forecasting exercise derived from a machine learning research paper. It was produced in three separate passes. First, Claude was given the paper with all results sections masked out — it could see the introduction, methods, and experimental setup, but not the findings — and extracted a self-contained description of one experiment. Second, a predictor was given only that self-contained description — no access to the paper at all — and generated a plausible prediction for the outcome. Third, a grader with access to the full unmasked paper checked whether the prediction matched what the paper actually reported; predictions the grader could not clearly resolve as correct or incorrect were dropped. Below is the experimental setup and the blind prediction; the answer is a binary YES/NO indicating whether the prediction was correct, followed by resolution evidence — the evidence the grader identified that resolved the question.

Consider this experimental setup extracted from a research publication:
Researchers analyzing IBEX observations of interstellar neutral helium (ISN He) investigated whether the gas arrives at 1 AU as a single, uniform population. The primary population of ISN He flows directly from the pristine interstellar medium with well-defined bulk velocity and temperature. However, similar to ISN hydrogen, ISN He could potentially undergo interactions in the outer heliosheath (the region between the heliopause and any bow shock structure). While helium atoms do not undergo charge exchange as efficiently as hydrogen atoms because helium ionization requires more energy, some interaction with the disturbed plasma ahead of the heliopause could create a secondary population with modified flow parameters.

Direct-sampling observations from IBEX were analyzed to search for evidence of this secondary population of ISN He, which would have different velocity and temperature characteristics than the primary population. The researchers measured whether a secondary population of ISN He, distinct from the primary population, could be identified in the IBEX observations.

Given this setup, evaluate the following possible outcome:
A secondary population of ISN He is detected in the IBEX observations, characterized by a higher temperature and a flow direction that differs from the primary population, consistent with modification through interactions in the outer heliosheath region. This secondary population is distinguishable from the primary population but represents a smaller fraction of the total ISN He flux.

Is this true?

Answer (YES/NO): NO